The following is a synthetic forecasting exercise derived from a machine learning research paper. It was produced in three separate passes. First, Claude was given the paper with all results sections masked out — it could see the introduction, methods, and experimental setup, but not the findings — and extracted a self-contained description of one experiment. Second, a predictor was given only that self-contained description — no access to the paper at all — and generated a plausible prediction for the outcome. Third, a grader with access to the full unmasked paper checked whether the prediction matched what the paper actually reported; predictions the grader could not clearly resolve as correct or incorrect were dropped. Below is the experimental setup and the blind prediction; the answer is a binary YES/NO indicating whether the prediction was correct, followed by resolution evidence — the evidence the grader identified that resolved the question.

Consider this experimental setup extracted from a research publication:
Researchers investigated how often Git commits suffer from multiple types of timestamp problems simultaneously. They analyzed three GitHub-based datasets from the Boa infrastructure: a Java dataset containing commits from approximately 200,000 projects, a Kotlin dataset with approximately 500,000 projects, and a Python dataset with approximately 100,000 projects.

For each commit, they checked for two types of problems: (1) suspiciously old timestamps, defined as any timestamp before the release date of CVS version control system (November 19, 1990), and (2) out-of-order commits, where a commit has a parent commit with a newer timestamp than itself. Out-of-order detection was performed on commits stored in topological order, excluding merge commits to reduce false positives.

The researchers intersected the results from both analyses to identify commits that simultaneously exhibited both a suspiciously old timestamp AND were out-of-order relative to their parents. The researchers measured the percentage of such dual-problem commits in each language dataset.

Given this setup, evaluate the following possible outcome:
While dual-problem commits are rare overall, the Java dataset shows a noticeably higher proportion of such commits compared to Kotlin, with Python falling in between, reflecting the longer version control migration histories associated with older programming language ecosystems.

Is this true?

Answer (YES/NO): NO